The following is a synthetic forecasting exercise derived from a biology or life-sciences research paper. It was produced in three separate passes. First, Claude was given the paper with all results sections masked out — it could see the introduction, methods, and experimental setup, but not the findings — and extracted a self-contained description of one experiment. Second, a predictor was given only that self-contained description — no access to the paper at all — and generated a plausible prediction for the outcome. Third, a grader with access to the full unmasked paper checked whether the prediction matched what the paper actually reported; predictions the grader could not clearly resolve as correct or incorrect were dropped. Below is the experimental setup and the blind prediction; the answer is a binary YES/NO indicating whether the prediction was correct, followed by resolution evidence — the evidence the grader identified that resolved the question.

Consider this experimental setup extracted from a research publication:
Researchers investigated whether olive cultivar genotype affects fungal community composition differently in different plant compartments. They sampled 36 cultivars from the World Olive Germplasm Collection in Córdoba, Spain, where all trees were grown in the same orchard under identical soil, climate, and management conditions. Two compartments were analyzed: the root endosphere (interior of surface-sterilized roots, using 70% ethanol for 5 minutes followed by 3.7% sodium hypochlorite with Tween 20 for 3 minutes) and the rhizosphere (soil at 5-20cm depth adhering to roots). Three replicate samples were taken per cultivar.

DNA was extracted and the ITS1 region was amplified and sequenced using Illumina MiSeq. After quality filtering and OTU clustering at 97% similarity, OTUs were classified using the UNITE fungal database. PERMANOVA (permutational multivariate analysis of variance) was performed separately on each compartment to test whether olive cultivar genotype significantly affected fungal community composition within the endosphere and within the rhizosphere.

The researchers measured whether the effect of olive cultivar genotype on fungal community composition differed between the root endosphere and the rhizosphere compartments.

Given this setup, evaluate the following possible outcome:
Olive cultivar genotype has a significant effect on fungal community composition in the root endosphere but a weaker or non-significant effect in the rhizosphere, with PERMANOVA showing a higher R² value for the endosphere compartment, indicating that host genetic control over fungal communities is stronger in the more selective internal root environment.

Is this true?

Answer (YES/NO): NO